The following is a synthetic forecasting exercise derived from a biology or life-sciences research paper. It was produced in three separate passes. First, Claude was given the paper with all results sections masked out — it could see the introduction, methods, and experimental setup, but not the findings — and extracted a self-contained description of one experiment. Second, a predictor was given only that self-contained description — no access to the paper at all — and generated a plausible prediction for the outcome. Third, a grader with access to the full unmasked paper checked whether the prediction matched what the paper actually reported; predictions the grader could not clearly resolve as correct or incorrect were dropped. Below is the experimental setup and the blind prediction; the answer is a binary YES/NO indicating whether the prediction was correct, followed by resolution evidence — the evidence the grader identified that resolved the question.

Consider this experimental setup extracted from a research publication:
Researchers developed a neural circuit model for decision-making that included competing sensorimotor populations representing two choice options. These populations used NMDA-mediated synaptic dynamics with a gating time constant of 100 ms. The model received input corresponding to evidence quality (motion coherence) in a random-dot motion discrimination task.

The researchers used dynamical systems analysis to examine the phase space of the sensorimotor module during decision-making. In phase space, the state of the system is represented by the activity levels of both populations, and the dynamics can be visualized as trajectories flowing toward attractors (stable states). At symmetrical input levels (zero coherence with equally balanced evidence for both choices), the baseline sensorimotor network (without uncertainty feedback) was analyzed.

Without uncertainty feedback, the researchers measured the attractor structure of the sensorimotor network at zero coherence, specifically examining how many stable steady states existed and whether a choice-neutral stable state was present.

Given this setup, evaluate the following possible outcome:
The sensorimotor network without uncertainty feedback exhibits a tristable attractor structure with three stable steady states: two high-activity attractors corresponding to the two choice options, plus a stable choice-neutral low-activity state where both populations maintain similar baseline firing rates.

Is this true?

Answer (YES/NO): NO